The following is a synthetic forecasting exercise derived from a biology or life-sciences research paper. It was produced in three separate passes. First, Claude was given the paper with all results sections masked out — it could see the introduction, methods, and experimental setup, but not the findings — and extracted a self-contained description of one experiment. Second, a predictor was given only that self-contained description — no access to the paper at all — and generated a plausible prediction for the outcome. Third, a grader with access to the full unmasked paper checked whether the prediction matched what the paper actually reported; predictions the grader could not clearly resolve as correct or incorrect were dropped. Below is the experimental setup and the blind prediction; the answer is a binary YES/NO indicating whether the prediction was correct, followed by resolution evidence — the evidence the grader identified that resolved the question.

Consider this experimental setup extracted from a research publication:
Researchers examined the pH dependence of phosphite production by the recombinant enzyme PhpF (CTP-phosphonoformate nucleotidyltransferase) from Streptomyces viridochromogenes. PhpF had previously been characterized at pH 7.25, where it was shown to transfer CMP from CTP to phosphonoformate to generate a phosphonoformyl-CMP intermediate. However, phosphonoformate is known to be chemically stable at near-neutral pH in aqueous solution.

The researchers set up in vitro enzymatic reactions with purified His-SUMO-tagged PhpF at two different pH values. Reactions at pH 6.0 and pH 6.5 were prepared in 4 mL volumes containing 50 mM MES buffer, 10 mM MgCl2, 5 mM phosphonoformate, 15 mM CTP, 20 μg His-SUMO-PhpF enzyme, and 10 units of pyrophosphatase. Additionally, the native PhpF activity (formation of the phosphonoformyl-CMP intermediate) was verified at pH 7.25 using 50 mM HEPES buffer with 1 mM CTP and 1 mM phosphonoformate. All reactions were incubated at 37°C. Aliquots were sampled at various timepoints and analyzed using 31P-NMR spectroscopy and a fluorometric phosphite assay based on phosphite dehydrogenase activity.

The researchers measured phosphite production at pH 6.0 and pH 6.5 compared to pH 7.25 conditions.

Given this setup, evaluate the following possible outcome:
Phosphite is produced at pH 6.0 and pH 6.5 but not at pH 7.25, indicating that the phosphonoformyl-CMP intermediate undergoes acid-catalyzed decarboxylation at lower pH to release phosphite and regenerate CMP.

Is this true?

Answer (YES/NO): NO